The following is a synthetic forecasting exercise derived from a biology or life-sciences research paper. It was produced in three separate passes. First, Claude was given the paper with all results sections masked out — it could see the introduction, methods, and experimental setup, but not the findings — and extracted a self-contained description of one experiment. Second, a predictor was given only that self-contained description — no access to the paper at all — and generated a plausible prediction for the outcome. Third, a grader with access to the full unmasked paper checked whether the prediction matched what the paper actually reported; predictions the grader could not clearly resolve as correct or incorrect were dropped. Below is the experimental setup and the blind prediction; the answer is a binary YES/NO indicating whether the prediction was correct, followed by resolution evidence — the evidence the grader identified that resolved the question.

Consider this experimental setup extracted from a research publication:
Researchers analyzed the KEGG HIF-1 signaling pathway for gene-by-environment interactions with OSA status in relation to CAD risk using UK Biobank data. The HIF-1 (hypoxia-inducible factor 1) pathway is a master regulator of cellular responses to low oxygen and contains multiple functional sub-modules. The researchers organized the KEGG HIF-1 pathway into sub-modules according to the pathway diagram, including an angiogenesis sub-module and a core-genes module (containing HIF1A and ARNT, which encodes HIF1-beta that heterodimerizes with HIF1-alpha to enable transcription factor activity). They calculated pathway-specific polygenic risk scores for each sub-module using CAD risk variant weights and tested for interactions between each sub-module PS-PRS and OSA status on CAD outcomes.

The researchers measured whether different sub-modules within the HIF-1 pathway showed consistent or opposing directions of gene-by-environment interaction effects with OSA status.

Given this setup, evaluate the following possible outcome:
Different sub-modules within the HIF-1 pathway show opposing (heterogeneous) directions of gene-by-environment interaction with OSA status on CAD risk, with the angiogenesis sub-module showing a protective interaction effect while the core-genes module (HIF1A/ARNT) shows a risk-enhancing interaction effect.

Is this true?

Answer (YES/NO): YES